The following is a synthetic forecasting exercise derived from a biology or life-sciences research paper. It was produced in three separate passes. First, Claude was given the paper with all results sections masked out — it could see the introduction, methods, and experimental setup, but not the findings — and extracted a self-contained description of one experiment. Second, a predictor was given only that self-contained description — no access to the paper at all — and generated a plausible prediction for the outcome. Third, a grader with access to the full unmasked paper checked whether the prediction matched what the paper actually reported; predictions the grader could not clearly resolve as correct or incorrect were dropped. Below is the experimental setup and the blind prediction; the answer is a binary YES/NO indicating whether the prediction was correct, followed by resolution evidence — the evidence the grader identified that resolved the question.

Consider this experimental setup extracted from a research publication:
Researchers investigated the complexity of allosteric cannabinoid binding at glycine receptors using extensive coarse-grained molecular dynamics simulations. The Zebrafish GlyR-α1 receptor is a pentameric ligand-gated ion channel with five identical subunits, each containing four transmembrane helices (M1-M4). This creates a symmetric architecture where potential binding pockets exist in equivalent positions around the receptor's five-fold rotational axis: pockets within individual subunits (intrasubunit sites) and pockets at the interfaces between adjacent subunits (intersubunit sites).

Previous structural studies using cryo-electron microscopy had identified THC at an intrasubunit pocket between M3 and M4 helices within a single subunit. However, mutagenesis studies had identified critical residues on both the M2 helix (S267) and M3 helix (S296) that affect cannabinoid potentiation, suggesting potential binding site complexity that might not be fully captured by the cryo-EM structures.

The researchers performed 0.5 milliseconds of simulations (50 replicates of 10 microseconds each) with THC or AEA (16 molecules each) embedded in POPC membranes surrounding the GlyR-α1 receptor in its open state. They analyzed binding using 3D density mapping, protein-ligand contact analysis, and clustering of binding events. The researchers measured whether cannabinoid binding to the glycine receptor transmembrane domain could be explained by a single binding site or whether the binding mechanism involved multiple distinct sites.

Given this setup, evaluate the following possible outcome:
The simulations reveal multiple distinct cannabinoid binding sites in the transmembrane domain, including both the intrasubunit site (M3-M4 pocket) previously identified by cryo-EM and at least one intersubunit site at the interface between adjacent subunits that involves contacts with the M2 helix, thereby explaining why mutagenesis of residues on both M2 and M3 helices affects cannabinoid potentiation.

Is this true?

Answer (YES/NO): YES